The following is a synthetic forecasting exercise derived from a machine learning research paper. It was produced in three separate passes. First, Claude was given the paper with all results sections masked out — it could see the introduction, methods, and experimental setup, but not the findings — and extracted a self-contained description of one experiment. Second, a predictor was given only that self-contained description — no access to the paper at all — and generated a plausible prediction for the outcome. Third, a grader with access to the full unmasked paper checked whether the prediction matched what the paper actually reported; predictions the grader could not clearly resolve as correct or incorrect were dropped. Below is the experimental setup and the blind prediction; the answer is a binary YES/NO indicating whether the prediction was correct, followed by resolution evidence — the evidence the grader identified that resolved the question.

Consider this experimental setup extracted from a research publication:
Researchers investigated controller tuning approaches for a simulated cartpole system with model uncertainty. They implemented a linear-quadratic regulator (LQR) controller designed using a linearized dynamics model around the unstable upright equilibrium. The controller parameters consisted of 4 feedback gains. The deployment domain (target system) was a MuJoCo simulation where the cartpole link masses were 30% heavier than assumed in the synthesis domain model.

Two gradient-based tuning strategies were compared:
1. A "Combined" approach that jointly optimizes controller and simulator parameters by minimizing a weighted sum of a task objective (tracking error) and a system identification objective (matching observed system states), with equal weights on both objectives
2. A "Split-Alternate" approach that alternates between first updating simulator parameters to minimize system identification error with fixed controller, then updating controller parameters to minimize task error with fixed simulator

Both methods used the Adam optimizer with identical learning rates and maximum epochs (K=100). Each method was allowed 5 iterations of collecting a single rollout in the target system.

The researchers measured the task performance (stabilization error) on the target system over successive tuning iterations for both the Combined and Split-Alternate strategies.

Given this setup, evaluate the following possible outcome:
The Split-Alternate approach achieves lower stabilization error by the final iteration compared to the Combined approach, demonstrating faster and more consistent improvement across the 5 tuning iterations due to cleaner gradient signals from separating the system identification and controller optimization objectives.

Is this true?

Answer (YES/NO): YES